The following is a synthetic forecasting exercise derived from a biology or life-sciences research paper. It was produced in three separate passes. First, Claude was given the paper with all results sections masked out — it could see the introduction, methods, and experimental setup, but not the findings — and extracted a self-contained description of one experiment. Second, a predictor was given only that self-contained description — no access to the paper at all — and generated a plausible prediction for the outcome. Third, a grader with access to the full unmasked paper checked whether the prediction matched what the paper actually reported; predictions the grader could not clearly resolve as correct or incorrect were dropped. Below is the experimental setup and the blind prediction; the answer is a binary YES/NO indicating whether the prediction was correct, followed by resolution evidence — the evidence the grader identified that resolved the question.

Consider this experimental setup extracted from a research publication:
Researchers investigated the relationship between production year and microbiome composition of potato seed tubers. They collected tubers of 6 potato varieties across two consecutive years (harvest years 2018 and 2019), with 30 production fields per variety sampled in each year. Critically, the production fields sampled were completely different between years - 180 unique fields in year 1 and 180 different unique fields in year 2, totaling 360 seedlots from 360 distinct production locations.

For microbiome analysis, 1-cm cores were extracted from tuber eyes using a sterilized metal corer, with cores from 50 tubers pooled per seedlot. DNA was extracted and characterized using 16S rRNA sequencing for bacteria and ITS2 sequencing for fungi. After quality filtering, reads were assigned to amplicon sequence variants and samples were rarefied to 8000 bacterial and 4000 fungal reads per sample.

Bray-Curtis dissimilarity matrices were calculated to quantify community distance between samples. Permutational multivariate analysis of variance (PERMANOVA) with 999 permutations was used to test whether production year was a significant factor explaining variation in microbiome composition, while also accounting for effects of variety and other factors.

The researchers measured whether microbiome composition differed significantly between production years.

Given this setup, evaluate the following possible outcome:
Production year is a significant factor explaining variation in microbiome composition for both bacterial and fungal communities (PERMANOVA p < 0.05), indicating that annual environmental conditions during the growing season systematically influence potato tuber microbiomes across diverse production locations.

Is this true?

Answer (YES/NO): YES